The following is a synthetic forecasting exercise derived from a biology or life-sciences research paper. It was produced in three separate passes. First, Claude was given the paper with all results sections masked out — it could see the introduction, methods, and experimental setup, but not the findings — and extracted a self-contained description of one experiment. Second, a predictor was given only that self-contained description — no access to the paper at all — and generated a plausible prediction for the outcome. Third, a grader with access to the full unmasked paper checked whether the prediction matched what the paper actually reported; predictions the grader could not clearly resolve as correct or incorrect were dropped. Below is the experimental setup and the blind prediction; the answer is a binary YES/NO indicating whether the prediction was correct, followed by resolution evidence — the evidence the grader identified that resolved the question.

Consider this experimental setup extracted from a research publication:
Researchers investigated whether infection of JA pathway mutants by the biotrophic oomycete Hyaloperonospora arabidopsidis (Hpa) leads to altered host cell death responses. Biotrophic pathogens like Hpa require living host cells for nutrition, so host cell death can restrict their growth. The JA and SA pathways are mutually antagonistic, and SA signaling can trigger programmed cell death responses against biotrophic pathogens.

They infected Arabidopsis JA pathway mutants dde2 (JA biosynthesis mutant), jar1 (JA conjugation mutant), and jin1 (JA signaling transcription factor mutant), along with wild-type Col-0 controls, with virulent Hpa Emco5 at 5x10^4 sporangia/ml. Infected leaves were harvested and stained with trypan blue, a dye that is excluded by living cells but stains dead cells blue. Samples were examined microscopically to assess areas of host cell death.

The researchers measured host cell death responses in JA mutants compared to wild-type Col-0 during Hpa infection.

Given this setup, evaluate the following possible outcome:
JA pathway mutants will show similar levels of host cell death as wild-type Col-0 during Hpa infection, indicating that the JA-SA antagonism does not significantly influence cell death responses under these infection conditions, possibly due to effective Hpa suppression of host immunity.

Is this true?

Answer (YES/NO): NO